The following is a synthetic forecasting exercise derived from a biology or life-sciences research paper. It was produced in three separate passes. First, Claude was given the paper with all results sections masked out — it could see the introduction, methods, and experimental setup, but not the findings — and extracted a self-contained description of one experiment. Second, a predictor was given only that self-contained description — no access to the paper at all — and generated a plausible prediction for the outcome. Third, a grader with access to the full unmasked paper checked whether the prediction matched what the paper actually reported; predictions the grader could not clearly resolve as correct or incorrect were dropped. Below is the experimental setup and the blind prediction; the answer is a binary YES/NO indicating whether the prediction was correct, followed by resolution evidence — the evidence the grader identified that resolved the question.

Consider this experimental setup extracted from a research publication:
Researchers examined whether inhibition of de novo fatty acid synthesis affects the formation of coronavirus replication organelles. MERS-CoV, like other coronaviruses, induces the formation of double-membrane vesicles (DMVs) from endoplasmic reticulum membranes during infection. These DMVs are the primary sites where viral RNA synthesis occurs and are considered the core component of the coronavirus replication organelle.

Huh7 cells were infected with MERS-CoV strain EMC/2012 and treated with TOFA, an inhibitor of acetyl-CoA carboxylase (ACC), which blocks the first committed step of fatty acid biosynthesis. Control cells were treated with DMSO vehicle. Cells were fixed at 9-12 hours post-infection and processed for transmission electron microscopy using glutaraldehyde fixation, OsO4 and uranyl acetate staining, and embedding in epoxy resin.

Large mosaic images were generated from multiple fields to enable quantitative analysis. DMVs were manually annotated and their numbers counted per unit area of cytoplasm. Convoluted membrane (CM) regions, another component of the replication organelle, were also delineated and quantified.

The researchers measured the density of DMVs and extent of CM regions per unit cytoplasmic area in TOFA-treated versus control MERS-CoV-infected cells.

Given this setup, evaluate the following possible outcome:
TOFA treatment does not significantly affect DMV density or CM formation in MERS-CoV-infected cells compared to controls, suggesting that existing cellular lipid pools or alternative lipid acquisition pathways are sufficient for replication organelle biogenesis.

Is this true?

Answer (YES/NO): YES